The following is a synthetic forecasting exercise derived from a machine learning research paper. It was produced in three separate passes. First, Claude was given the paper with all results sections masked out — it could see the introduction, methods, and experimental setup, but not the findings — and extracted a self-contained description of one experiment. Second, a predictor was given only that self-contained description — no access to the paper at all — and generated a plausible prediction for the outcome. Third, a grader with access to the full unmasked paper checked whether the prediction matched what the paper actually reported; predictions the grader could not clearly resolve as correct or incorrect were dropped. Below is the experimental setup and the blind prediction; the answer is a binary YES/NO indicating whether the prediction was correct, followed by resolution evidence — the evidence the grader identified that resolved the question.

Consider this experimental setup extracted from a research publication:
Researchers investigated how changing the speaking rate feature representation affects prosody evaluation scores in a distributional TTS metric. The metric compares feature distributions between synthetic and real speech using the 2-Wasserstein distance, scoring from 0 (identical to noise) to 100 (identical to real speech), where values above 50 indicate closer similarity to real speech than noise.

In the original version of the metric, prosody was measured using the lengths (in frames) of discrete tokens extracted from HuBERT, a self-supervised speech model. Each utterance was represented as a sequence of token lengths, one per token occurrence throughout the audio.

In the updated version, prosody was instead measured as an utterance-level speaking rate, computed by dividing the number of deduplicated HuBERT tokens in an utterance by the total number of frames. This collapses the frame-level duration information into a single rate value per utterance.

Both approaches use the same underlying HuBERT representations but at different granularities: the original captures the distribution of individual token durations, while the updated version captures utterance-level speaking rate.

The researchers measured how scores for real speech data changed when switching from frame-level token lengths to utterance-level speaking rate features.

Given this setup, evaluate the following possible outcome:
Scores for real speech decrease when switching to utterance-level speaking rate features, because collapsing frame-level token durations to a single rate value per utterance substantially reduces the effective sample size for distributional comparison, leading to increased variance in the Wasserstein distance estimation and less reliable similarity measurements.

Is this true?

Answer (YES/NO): NO